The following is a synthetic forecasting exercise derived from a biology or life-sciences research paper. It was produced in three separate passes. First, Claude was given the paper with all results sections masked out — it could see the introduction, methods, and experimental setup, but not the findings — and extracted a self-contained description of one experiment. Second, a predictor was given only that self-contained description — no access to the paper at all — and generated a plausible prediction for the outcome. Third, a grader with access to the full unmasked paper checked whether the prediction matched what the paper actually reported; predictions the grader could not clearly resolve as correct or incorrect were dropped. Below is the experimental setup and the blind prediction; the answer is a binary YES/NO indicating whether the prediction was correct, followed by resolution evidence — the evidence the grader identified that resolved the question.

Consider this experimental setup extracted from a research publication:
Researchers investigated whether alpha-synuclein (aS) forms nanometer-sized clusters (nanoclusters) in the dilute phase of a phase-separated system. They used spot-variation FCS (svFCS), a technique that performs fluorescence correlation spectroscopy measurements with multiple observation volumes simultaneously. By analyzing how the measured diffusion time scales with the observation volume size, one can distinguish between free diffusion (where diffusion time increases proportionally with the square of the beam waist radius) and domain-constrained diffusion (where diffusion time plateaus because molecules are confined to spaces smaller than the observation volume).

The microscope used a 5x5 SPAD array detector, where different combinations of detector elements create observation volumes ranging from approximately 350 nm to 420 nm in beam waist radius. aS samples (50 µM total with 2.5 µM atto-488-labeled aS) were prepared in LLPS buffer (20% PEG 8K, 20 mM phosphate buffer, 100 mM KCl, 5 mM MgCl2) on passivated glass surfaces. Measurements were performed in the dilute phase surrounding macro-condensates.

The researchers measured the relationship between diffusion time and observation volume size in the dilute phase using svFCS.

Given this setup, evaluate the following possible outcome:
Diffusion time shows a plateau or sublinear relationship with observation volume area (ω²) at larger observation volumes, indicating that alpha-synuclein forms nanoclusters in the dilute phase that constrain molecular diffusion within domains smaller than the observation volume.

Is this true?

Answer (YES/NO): NO